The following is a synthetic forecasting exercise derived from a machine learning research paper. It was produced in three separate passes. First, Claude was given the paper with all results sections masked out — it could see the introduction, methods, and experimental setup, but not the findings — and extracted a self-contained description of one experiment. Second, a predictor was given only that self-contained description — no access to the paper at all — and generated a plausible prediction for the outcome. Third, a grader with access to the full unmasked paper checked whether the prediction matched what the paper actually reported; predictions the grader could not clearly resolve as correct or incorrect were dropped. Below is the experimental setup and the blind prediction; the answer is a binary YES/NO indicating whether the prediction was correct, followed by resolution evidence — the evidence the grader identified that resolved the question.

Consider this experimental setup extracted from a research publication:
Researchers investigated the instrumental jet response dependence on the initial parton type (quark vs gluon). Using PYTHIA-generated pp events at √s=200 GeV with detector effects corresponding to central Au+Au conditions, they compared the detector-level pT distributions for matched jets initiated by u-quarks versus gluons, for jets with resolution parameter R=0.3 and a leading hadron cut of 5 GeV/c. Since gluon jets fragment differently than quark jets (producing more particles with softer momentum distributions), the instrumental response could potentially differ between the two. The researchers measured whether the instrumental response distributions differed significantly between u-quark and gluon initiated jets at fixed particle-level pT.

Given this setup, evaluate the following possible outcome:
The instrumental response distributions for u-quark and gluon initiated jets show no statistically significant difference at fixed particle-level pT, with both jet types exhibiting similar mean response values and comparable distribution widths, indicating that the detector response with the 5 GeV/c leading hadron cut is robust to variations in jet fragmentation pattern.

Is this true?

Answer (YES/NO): YES